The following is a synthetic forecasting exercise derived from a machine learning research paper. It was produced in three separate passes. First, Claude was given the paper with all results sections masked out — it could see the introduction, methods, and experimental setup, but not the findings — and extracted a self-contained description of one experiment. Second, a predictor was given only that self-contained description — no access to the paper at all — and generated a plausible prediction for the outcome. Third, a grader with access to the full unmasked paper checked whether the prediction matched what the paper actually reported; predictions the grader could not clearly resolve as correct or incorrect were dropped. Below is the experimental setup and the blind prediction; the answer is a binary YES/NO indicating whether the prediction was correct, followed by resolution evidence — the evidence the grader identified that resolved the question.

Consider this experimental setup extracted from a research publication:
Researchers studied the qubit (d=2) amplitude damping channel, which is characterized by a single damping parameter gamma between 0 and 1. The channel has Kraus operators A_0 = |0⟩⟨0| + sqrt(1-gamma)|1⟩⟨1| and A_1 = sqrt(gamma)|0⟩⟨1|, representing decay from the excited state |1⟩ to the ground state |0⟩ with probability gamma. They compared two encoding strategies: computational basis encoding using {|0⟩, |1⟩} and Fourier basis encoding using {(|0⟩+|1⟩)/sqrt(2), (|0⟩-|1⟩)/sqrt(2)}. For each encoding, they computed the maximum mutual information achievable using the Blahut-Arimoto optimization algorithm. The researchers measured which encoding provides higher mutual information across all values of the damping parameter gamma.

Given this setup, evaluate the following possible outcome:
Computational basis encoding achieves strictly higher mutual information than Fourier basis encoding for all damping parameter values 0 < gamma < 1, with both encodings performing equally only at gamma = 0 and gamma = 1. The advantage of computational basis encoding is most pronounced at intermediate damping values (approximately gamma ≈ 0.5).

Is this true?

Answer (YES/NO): NO